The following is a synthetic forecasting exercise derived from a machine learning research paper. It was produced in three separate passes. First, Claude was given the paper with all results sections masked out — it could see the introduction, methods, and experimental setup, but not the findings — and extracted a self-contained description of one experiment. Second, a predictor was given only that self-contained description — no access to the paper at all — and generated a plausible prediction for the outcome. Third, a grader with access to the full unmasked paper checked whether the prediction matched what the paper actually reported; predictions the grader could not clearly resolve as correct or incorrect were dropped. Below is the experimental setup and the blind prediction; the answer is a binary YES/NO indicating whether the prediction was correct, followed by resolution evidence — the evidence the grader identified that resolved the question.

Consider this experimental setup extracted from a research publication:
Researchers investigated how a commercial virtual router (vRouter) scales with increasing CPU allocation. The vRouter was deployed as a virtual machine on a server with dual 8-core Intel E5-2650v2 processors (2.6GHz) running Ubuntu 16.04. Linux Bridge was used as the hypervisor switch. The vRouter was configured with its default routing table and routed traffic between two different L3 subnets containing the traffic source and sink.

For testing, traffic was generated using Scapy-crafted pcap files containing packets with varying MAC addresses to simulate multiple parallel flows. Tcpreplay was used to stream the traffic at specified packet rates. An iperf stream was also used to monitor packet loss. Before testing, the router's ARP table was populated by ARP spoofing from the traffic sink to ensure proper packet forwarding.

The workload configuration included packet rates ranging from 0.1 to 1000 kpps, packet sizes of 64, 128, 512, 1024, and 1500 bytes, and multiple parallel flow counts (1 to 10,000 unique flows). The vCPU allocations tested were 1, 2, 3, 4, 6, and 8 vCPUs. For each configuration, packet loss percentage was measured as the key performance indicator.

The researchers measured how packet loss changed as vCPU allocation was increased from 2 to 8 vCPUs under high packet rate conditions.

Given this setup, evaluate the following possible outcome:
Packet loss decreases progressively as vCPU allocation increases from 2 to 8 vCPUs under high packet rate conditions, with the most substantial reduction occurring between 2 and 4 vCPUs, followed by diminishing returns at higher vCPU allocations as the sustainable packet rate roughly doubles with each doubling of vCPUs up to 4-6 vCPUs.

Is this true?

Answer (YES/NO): NO